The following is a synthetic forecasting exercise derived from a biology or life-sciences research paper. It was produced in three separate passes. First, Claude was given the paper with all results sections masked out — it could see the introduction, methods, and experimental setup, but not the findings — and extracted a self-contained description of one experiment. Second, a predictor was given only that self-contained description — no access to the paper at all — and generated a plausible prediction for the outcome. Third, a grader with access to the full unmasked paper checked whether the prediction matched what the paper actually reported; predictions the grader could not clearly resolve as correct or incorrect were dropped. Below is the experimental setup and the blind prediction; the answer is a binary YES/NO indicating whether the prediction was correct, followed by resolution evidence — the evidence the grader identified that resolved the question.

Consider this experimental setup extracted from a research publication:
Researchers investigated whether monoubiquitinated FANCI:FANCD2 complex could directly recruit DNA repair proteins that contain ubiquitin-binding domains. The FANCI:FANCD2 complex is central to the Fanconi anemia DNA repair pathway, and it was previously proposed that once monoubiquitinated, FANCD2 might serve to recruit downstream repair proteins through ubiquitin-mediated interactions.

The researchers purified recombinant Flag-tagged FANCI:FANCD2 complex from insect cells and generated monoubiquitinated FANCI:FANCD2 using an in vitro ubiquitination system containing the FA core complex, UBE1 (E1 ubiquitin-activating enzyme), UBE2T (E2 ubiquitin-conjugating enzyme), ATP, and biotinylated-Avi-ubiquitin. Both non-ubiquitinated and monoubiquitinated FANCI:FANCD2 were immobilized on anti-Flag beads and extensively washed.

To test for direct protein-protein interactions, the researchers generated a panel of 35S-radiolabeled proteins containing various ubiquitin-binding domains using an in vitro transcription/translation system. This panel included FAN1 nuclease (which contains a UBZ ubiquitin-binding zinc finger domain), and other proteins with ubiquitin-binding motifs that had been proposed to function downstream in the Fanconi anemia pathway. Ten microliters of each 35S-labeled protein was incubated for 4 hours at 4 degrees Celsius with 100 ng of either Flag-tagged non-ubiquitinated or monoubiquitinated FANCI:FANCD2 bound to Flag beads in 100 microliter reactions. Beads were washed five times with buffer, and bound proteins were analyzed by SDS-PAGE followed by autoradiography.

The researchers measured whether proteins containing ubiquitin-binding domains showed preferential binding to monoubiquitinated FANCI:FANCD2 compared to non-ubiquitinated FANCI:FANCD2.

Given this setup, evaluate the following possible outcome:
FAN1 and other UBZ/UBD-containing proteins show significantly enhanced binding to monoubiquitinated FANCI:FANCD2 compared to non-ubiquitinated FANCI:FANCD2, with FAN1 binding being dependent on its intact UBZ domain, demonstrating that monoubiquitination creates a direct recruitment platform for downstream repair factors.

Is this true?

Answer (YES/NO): NO